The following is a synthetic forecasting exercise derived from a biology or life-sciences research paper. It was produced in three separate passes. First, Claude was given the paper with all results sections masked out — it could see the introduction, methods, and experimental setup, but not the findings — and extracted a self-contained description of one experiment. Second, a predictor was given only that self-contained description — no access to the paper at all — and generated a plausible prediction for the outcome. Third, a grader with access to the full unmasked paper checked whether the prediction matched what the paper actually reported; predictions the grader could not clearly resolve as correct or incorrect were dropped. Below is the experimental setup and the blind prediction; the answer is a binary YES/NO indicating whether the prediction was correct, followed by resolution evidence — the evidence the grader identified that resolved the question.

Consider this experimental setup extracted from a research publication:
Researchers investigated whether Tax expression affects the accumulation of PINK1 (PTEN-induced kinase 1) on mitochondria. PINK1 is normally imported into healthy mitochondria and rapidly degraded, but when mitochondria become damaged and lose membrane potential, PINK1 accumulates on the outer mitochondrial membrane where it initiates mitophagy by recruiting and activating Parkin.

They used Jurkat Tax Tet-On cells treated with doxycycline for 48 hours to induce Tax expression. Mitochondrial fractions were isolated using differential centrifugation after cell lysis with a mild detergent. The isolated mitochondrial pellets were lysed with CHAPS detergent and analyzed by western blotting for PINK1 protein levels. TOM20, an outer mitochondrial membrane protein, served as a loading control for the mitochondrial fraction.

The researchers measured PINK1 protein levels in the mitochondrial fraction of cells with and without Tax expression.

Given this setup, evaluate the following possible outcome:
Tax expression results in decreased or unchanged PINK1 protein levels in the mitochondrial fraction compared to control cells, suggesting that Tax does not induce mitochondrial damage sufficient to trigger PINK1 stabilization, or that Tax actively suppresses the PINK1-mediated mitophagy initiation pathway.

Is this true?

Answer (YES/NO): NO